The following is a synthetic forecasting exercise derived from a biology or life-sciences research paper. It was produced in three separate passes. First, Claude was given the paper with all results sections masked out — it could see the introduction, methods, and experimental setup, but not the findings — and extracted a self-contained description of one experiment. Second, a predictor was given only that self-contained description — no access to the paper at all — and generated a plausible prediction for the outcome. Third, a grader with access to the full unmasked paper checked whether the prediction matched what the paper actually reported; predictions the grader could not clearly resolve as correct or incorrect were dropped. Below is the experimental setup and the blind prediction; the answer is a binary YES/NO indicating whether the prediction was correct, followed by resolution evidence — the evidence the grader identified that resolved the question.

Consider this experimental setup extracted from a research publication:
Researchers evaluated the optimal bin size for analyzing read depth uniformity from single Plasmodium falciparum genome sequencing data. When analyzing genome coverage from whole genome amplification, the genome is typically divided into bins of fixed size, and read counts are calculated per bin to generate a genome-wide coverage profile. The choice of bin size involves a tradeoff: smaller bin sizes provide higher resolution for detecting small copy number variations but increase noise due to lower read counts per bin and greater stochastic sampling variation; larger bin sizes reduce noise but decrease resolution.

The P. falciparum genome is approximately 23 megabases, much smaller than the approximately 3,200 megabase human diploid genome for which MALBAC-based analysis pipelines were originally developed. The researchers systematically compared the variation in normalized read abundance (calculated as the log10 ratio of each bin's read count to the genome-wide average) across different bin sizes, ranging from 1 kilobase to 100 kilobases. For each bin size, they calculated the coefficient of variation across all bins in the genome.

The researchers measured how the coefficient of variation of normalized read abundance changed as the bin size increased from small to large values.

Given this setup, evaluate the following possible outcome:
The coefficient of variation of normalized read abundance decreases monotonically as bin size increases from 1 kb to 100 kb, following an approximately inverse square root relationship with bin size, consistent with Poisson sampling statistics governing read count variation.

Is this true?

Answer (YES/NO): NO